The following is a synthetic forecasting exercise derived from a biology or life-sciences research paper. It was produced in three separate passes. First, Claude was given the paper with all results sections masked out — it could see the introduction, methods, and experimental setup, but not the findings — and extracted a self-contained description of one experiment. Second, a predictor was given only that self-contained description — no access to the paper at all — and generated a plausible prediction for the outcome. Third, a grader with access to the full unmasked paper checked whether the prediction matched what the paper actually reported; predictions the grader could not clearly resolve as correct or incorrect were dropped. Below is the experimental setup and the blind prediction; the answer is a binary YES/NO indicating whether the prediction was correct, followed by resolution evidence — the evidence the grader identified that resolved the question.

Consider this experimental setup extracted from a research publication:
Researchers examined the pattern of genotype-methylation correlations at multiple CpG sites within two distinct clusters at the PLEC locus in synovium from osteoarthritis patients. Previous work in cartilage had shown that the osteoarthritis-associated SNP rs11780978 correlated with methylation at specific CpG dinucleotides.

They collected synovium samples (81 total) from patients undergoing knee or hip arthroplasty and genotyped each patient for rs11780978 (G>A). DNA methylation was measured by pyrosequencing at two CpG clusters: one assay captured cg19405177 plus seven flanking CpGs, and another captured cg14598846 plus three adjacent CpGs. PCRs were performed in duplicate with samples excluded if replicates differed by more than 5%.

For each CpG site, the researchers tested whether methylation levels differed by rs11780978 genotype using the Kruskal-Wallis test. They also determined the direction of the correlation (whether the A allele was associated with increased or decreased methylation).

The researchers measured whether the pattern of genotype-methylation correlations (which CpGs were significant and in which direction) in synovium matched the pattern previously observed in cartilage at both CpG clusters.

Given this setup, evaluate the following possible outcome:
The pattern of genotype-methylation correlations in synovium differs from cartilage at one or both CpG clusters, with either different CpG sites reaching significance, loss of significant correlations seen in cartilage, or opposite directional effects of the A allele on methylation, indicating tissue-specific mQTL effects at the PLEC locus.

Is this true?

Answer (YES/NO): NO